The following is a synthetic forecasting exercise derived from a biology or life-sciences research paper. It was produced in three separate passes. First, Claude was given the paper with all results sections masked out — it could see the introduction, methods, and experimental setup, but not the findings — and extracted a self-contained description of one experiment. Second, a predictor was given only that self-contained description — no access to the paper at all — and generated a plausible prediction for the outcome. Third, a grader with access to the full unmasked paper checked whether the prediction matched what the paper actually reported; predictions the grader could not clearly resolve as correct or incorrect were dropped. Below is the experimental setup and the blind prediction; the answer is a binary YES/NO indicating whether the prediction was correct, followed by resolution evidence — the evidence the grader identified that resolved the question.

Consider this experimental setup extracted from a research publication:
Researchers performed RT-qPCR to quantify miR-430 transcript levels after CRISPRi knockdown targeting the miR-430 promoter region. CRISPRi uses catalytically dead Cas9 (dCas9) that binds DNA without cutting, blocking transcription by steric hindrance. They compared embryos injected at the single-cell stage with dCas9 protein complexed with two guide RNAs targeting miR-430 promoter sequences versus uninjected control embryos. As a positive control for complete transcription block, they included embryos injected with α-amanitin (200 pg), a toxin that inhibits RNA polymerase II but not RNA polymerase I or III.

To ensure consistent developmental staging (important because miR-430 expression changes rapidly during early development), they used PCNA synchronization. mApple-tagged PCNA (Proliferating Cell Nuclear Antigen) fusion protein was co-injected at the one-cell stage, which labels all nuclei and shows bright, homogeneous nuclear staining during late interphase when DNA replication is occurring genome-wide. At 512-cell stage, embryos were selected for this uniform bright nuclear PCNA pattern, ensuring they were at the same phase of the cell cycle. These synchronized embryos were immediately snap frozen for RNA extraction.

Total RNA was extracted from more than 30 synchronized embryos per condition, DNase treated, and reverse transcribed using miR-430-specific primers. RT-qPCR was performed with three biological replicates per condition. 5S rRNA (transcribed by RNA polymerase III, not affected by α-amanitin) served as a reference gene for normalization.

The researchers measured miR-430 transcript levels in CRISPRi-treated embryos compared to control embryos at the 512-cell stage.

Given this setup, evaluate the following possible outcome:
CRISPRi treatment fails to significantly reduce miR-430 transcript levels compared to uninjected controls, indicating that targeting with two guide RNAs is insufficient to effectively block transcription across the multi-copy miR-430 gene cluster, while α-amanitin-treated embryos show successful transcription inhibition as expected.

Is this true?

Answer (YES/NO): NO